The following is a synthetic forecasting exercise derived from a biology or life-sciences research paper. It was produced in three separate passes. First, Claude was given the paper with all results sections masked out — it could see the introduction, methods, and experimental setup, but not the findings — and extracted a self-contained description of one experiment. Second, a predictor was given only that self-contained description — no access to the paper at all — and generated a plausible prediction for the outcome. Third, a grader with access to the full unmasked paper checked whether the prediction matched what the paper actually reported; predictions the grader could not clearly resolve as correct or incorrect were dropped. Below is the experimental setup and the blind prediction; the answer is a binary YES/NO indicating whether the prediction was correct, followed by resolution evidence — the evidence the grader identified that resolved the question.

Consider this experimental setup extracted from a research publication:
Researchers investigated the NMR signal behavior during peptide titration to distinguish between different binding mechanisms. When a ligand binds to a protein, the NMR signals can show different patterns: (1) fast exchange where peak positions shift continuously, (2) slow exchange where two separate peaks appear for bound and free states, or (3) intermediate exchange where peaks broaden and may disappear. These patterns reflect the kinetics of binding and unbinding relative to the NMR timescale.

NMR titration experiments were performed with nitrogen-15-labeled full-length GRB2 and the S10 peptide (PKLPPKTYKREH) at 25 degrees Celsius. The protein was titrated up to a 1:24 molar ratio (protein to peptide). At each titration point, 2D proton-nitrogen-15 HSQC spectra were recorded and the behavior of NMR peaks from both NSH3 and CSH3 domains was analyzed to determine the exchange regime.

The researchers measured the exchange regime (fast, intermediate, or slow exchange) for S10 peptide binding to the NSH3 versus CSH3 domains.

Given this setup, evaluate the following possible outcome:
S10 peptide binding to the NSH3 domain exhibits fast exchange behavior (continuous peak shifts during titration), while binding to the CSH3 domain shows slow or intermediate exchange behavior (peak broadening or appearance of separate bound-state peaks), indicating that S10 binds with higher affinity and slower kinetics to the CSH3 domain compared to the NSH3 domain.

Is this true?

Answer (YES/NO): NO